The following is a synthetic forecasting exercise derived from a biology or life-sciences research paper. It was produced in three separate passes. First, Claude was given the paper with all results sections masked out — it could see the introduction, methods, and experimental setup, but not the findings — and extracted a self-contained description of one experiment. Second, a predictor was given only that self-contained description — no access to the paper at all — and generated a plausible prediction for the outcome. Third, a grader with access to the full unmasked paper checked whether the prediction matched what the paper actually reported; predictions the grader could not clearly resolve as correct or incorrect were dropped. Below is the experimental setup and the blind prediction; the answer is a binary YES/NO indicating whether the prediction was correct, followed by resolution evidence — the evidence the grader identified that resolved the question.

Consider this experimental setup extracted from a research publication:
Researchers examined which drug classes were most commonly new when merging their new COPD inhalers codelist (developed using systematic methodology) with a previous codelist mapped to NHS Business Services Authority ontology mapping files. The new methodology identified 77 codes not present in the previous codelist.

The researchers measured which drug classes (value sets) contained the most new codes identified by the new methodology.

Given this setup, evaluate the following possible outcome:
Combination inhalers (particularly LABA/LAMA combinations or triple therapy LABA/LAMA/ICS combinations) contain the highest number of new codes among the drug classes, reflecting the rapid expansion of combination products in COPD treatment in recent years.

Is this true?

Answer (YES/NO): NO